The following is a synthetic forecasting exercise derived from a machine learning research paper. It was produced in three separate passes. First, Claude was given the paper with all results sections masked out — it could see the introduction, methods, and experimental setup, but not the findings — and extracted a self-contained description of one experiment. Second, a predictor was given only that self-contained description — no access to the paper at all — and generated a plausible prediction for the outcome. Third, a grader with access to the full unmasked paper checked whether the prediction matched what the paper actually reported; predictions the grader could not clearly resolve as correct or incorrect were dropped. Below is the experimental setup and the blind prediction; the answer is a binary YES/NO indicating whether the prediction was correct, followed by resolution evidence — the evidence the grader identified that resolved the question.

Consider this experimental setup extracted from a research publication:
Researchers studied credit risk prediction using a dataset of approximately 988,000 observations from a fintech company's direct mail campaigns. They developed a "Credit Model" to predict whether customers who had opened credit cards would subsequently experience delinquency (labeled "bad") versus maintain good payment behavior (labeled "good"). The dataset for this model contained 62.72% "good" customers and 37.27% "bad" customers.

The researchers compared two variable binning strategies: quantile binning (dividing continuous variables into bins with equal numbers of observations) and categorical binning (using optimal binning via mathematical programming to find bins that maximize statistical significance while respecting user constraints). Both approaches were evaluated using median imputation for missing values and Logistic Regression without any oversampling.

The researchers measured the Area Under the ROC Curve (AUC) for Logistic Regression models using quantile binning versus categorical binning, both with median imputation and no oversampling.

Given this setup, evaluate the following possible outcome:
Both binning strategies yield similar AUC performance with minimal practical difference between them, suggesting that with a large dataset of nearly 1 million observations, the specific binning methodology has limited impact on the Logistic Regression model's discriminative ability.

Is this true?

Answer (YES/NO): NO